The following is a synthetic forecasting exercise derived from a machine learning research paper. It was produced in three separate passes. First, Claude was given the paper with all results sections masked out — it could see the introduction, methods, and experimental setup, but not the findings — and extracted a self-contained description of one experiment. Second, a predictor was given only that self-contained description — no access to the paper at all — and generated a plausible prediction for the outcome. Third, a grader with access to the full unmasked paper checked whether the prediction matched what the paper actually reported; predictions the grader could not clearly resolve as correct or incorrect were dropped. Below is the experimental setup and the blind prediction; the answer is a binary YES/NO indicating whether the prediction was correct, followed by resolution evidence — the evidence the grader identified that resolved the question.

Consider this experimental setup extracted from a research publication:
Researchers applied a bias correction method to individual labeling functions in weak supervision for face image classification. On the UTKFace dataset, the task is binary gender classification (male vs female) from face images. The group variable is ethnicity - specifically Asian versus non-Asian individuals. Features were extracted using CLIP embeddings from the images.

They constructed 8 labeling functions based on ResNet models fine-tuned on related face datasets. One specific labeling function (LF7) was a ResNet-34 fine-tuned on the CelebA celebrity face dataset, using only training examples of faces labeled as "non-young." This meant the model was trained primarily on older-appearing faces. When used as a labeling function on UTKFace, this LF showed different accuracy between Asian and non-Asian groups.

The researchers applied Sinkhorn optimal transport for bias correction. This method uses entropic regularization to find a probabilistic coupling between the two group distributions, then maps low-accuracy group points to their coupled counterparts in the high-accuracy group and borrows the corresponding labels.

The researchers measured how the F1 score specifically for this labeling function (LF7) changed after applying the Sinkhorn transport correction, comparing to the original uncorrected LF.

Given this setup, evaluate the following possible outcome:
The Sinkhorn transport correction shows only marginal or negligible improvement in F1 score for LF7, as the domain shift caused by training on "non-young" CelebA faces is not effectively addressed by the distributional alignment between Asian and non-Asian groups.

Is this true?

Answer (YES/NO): NO